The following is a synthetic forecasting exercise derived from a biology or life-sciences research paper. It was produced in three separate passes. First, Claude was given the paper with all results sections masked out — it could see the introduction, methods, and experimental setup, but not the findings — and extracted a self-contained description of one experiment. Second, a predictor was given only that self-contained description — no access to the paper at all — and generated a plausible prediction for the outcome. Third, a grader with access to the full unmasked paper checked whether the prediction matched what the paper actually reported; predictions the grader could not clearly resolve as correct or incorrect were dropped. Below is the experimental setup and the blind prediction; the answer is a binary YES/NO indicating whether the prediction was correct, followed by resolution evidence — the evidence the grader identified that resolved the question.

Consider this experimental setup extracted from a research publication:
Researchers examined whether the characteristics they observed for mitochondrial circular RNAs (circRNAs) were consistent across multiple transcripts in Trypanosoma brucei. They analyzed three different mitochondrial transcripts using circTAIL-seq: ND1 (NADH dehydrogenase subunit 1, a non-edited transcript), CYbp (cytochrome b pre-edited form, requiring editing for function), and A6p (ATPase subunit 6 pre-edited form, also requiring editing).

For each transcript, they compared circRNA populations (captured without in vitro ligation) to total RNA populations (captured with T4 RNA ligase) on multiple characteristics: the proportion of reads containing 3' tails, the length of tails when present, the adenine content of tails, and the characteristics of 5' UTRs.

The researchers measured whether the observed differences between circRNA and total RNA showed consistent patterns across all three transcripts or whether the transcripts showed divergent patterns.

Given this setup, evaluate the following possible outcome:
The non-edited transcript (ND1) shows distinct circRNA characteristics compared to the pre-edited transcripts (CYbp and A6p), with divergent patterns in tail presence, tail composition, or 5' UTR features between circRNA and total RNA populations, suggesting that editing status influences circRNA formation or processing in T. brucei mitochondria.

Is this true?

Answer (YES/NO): NO